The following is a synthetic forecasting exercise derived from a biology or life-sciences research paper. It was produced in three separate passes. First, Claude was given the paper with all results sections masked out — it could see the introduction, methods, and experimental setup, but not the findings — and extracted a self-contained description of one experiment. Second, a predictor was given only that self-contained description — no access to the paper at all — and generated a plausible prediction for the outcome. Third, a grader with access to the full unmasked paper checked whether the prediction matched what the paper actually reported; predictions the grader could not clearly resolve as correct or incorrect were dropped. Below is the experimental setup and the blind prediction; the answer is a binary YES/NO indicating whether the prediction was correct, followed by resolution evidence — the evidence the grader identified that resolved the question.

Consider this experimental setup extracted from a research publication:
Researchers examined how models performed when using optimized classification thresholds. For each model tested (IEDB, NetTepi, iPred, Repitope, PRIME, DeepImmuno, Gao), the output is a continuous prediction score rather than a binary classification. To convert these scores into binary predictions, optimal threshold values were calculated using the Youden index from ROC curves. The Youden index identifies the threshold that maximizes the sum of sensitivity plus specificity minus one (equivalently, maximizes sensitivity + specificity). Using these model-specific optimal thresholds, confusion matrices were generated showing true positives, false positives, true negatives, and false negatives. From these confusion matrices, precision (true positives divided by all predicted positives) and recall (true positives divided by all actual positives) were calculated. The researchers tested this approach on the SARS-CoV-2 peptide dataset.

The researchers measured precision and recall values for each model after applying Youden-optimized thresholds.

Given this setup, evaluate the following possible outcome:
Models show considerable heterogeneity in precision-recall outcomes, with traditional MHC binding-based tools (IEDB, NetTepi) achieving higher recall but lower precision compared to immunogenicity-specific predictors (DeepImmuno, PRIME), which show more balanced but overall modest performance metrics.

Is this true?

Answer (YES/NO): NO